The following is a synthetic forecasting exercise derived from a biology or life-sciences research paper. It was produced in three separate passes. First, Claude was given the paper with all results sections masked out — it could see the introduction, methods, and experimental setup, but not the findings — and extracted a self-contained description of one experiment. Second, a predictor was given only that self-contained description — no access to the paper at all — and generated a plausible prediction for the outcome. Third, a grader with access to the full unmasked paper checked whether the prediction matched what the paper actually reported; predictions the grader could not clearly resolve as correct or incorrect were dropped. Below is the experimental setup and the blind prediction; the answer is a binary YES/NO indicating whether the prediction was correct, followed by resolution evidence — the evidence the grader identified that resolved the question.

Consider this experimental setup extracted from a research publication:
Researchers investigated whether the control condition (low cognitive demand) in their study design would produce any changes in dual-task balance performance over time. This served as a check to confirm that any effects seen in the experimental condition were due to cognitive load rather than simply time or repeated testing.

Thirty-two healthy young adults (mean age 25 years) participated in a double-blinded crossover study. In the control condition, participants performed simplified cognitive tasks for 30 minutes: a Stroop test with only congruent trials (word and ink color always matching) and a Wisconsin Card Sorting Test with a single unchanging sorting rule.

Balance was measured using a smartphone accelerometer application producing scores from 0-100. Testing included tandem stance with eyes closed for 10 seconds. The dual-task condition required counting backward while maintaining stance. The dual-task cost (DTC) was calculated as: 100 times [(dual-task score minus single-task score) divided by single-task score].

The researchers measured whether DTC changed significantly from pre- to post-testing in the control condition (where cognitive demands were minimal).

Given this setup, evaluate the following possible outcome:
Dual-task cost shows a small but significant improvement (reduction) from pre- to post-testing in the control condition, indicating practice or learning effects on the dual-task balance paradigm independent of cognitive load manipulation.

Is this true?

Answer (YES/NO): NO